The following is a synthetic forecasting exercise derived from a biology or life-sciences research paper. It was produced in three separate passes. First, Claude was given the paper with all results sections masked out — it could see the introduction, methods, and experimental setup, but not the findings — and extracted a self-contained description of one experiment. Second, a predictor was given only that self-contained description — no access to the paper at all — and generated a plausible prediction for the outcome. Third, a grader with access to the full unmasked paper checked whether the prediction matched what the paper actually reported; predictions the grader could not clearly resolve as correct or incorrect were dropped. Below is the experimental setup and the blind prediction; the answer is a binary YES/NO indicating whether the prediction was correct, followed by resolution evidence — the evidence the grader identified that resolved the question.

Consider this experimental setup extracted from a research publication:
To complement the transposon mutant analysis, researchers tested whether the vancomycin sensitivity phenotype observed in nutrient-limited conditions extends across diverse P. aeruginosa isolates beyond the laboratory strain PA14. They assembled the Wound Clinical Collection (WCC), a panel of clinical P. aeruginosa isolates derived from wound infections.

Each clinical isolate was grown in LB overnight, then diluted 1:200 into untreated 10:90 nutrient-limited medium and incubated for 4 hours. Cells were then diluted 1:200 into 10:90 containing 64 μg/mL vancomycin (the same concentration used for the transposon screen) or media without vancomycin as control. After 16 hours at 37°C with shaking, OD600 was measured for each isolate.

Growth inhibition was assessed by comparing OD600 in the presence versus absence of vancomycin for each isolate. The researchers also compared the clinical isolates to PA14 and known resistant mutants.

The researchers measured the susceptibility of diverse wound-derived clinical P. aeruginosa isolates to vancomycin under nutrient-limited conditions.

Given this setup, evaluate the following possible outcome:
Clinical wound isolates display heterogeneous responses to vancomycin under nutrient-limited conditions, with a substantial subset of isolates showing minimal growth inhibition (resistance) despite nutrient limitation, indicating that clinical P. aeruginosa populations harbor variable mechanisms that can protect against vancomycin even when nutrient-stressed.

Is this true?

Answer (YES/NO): NO